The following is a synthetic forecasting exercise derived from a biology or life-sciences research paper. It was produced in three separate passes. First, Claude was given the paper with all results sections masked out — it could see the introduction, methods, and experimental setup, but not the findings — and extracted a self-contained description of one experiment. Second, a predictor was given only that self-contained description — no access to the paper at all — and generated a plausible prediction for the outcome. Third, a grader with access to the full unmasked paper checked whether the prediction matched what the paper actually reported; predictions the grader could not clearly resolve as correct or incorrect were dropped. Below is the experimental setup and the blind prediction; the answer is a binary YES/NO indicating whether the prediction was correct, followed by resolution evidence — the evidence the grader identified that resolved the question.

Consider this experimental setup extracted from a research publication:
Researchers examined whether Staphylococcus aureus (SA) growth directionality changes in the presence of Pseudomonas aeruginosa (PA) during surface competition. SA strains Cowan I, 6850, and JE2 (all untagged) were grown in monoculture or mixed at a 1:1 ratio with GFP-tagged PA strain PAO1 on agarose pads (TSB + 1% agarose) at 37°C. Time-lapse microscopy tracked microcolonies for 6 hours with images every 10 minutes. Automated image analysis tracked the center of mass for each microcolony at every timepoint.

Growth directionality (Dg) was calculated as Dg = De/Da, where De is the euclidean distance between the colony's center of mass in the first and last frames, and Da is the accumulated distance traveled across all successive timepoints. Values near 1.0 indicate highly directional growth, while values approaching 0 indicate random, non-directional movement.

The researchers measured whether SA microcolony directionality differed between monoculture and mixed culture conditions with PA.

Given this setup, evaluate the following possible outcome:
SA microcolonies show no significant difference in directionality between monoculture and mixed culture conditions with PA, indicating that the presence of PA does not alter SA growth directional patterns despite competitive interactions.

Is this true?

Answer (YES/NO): YES